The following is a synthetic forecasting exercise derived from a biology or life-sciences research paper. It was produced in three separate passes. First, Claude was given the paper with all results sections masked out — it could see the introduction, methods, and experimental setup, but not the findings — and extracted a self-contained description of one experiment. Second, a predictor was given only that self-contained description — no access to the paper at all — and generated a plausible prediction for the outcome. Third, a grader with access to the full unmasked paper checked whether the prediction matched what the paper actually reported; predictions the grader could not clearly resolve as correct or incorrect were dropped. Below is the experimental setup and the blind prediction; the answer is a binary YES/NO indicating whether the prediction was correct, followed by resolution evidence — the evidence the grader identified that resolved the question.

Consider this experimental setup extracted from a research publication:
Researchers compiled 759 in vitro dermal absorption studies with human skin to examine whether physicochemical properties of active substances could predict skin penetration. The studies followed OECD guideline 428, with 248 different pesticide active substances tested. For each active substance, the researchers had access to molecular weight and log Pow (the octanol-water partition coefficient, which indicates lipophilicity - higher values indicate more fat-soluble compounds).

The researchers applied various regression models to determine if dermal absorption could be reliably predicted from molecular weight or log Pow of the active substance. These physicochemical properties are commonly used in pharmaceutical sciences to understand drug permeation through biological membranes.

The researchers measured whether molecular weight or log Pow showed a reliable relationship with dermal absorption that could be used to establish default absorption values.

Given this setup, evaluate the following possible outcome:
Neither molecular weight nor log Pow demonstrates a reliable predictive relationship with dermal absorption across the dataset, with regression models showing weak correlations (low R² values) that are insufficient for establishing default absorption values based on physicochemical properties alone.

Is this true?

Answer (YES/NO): YES